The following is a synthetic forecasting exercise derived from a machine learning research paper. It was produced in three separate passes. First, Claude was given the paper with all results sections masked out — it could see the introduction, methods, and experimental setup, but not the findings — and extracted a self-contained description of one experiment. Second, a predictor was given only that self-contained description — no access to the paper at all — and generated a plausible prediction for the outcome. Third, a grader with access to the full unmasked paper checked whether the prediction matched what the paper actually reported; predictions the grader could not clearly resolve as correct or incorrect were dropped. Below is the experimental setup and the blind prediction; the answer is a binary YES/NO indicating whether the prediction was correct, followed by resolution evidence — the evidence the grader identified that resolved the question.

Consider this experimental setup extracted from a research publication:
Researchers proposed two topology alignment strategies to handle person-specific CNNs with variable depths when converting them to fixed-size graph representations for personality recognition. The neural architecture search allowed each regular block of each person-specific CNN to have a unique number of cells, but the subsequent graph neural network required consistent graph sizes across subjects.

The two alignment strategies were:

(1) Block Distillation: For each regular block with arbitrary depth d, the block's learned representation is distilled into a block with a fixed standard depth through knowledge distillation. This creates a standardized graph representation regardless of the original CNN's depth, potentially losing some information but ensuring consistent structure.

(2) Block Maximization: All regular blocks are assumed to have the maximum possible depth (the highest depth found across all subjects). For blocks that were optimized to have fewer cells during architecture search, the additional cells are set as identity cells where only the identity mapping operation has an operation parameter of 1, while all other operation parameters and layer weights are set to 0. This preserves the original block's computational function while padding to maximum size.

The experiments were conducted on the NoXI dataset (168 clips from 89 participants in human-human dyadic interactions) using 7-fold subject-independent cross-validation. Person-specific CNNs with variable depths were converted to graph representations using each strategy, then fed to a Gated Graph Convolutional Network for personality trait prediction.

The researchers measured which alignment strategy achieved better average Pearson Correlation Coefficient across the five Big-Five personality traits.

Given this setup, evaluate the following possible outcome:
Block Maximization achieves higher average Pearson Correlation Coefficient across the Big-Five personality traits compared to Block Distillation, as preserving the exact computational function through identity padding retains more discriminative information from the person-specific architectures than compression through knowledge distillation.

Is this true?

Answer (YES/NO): NO